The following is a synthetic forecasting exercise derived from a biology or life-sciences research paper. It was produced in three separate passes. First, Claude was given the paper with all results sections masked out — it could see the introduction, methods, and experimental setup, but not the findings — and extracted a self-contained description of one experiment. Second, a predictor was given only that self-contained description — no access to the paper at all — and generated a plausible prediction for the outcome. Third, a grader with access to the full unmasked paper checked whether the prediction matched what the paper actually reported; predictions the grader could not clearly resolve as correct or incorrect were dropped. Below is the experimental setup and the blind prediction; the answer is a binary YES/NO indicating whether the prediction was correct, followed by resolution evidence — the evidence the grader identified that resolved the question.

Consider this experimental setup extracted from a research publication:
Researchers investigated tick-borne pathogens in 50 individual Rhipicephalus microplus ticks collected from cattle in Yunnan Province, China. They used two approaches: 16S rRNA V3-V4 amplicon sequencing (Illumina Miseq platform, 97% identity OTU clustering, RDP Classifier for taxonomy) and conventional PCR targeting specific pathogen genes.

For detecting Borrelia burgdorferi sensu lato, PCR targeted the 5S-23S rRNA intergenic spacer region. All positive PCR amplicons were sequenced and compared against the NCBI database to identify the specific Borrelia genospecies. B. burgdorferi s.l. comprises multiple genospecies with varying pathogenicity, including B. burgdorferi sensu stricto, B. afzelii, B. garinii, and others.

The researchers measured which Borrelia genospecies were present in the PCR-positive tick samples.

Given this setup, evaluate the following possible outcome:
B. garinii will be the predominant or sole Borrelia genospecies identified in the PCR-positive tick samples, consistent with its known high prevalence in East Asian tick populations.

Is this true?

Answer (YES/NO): YES